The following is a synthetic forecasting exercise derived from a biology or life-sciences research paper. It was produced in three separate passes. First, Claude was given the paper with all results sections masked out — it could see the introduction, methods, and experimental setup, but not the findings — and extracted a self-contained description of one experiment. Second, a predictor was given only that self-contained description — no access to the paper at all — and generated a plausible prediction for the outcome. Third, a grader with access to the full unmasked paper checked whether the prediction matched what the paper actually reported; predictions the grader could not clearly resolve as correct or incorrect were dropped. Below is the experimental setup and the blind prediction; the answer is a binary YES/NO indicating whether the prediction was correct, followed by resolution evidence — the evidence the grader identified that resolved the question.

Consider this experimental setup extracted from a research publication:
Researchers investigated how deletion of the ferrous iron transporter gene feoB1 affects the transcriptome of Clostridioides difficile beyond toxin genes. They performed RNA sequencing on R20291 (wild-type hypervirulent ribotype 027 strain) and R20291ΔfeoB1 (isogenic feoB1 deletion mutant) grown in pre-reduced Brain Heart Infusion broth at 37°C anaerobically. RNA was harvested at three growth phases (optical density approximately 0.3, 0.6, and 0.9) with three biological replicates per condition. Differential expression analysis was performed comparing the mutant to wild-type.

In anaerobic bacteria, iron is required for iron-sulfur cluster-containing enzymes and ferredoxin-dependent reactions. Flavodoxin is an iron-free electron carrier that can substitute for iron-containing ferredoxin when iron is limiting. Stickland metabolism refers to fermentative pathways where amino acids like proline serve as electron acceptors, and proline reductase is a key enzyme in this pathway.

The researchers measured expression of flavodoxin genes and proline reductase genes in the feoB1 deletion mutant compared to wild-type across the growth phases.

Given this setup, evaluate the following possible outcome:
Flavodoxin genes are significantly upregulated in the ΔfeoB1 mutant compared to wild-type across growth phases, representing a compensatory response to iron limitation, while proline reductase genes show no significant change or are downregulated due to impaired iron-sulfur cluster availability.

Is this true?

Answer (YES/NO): NO